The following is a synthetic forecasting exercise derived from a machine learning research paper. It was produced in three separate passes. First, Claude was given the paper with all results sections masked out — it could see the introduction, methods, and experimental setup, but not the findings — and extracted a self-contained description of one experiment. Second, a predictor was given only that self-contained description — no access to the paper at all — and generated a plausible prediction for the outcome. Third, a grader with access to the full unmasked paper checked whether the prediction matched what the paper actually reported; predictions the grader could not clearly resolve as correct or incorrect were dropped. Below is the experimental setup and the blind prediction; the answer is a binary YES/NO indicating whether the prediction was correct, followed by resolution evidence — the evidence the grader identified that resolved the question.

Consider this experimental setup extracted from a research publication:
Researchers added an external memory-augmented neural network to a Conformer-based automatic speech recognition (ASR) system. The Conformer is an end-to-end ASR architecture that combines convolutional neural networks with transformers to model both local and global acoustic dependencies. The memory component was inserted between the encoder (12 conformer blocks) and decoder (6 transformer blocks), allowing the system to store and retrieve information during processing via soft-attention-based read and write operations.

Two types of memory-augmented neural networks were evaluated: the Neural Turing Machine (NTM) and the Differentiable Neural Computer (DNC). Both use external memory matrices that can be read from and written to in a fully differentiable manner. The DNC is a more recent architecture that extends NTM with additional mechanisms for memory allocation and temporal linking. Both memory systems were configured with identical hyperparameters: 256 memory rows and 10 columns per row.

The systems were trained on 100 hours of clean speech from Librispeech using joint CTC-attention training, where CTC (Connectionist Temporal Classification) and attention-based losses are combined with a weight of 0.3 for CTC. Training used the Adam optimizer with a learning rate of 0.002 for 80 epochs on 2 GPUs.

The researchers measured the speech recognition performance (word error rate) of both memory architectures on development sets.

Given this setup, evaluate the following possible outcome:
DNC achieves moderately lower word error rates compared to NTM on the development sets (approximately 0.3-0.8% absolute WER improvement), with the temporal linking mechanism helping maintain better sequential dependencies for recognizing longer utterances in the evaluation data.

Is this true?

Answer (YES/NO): NO